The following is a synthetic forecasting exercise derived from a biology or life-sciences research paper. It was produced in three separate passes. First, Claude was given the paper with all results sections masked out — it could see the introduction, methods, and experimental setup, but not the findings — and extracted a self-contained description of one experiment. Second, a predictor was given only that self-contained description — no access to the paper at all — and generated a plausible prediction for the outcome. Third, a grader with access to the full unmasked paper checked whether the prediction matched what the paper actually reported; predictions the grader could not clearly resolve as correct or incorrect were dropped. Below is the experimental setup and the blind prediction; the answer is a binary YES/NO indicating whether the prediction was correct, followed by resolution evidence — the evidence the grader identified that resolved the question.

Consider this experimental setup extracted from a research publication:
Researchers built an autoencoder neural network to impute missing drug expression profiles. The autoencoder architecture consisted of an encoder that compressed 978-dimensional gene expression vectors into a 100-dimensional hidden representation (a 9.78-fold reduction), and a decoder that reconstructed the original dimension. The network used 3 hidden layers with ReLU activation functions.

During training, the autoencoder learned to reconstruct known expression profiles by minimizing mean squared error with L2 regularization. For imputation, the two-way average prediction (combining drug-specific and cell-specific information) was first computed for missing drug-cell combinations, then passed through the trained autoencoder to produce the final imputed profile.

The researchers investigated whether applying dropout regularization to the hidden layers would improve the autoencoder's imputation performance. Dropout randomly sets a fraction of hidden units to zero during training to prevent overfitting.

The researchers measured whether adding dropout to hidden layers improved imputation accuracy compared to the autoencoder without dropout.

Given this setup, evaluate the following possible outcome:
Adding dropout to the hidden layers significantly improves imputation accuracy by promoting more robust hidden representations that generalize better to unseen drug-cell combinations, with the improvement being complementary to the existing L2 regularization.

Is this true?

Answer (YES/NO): NO